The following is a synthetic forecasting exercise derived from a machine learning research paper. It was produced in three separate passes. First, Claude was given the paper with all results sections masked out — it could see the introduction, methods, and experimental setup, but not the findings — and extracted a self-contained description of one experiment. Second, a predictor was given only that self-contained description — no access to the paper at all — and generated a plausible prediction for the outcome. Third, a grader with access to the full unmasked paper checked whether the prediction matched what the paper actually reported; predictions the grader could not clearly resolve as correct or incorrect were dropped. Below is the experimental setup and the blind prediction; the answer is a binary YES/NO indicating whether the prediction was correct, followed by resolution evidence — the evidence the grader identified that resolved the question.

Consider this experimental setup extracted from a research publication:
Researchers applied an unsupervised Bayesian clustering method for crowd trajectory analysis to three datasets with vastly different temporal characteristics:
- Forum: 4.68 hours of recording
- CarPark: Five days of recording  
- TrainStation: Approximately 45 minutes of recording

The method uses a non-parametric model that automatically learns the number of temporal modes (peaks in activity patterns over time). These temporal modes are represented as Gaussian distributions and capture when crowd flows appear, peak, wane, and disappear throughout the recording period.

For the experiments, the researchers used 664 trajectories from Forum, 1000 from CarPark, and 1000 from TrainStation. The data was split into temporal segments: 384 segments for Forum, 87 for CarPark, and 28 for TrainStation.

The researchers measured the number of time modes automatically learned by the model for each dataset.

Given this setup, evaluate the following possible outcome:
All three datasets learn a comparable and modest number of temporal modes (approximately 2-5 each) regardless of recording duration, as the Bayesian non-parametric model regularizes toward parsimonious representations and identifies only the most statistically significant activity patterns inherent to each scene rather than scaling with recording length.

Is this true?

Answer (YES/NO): NO